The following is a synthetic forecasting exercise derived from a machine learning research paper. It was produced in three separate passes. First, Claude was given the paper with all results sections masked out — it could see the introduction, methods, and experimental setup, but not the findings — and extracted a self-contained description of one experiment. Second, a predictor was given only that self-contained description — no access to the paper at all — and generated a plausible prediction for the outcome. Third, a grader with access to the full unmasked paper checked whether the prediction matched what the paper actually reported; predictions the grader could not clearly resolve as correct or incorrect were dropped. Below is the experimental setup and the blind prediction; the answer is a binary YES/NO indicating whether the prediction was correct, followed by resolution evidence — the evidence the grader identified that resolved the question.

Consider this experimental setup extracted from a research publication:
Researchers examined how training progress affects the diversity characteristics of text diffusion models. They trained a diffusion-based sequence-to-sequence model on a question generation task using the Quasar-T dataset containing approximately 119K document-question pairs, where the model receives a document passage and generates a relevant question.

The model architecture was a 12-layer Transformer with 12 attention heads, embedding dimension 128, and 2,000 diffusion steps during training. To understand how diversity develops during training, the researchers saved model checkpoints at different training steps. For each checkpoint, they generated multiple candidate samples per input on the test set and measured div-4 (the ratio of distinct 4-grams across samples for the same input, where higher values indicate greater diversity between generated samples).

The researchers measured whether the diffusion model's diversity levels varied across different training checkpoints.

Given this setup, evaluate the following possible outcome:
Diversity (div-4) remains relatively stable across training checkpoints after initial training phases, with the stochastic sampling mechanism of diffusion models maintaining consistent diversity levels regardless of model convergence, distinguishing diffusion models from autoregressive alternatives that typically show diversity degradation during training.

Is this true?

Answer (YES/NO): NO